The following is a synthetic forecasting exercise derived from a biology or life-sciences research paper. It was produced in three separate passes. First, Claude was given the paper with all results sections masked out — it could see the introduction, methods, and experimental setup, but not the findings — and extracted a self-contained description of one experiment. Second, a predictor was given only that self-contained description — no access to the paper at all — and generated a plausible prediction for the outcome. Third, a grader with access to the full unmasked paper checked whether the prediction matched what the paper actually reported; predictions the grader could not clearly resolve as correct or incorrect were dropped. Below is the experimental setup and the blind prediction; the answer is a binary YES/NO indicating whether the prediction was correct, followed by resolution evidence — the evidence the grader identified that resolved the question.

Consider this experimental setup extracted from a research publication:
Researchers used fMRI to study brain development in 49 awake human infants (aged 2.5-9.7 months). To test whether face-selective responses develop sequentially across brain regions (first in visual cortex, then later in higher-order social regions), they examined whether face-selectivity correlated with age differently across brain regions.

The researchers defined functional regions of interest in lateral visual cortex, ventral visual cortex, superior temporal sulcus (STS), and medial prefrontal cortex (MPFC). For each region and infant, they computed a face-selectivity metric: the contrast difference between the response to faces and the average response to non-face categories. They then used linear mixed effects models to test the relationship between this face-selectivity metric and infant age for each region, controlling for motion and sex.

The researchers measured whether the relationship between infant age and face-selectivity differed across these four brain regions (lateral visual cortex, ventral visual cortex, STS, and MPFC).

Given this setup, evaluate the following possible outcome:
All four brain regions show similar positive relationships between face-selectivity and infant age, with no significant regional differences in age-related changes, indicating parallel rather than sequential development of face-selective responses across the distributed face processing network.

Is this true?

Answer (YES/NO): NO